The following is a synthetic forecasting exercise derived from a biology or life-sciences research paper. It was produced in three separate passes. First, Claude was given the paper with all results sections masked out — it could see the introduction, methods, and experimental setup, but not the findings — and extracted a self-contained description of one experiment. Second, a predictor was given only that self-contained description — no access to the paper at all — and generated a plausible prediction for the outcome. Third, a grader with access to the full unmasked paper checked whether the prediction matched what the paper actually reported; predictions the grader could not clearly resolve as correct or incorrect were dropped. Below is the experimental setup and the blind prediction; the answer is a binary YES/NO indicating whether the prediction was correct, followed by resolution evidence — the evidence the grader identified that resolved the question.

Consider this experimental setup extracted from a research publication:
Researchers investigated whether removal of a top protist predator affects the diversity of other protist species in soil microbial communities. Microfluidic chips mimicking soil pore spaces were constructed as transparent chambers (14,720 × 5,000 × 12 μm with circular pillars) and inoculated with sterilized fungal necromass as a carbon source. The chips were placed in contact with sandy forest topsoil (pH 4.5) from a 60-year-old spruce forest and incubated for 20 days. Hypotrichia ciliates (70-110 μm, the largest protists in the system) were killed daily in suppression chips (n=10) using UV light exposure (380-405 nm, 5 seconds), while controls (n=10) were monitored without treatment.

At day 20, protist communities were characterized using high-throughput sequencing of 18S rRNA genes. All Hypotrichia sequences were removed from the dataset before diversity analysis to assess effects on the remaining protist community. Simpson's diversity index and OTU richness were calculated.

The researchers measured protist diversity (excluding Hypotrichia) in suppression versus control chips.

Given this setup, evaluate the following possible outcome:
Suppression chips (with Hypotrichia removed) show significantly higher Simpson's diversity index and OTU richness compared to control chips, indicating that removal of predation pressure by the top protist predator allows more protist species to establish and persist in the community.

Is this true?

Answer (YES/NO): NO